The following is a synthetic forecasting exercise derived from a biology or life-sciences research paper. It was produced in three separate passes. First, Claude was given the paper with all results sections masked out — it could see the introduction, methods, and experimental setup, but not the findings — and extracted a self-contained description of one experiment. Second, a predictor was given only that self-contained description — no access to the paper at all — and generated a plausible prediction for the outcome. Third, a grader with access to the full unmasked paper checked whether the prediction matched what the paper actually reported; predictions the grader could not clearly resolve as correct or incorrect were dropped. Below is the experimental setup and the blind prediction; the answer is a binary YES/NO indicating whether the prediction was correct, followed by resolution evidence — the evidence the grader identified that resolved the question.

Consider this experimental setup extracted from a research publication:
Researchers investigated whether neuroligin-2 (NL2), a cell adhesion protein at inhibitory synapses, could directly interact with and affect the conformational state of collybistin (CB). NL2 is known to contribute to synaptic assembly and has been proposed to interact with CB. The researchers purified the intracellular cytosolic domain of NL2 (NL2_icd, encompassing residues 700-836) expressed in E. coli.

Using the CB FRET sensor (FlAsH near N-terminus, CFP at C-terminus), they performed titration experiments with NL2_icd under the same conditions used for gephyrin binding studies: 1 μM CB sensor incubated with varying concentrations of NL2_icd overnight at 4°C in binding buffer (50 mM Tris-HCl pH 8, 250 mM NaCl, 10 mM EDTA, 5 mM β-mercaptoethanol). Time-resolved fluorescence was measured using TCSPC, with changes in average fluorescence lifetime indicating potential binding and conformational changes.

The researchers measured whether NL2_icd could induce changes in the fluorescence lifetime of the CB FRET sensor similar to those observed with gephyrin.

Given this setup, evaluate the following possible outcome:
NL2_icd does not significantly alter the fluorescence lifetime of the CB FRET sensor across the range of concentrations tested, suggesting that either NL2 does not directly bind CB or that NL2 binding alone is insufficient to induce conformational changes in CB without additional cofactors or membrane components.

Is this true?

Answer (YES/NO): NO